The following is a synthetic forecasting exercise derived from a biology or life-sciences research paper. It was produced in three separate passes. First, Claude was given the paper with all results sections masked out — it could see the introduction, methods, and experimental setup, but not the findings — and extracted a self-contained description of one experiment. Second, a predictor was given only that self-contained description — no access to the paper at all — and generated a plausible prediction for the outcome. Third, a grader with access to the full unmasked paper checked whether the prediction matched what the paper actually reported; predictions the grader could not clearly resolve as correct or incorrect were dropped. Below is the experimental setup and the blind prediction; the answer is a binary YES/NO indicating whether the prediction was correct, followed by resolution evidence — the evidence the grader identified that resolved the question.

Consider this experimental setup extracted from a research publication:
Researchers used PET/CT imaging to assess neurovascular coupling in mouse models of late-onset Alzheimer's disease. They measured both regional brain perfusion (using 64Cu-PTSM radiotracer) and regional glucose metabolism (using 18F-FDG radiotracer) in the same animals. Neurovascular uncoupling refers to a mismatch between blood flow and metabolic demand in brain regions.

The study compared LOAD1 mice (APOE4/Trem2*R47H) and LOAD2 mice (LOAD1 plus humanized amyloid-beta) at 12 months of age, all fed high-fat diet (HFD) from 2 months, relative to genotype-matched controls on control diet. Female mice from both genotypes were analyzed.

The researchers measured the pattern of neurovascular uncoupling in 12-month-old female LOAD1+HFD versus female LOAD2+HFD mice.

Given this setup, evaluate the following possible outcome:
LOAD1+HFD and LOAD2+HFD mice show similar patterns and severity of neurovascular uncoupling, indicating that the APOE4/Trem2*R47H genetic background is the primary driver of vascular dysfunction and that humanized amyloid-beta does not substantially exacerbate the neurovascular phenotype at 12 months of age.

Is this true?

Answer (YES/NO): NO